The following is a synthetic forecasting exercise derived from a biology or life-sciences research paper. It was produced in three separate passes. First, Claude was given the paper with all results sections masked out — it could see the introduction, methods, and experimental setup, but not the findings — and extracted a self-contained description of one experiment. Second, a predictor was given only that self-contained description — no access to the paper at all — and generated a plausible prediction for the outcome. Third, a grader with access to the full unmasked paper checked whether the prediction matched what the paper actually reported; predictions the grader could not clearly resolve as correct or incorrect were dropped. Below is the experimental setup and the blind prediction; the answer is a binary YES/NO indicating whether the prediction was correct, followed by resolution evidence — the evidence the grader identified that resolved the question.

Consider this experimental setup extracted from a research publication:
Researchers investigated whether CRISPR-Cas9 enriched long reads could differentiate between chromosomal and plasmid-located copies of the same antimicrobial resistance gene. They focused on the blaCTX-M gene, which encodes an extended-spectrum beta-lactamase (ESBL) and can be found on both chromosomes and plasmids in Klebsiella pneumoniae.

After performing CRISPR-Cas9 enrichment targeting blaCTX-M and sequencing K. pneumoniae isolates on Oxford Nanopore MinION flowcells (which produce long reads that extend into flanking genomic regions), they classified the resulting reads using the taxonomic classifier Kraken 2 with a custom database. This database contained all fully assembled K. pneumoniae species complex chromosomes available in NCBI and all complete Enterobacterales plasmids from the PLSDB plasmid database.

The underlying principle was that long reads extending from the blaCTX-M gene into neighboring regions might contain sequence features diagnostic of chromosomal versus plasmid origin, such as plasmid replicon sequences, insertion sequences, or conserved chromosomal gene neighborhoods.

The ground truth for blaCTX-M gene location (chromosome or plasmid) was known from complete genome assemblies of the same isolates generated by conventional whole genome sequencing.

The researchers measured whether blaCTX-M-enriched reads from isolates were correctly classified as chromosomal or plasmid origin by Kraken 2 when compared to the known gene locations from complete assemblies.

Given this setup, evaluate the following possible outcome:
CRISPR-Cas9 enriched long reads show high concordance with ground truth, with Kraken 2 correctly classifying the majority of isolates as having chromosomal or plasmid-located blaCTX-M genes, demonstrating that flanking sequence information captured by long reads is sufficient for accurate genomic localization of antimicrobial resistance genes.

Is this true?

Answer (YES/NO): NO